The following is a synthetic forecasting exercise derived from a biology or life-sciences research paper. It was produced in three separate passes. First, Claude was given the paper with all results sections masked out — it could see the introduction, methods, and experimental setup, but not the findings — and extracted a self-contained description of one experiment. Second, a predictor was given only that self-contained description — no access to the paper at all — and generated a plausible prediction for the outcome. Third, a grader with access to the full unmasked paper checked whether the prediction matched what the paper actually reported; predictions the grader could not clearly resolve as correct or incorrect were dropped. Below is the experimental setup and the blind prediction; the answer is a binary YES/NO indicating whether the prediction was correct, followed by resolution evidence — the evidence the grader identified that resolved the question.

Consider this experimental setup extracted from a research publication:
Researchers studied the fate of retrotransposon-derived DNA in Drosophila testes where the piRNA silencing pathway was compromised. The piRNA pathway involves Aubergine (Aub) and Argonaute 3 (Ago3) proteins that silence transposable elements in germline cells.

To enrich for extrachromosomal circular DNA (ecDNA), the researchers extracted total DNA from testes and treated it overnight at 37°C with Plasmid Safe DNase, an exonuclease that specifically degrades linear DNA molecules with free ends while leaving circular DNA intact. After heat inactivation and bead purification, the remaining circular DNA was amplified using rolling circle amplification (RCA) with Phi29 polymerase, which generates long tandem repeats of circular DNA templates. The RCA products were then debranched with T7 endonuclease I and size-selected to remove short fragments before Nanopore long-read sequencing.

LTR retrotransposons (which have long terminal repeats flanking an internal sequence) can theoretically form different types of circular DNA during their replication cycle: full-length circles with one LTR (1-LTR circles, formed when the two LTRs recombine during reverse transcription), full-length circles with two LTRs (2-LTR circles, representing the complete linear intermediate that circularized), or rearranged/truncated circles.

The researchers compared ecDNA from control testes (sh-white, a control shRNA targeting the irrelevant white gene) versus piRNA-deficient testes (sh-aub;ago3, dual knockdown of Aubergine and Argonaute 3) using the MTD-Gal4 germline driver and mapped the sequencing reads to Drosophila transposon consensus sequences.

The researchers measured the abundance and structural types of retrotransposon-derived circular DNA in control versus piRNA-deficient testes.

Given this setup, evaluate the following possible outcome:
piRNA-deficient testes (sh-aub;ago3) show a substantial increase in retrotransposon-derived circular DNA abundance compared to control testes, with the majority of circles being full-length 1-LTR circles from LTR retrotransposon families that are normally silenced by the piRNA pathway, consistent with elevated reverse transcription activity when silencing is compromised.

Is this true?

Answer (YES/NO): NO